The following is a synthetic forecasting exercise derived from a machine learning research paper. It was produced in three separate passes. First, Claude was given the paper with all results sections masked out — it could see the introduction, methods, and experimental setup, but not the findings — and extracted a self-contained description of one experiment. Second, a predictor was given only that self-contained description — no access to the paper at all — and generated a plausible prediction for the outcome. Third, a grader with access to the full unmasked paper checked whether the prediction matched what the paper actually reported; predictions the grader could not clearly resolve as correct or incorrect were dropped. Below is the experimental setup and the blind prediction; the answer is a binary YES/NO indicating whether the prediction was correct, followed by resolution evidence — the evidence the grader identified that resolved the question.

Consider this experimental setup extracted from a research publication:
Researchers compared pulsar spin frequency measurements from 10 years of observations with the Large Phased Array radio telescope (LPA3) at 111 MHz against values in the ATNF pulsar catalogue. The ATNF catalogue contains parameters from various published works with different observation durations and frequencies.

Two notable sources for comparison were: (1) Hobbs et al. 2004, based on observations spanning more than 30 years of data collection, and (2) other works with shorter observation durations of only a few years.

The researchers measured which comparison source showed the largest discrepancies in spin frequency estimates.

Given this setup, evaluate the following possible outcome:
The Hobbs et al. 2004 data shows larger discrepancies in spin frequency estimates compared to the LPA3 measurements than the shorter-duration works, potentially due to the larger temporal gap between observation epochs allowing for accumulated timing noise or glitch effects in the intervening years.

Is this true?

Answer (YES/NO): YES